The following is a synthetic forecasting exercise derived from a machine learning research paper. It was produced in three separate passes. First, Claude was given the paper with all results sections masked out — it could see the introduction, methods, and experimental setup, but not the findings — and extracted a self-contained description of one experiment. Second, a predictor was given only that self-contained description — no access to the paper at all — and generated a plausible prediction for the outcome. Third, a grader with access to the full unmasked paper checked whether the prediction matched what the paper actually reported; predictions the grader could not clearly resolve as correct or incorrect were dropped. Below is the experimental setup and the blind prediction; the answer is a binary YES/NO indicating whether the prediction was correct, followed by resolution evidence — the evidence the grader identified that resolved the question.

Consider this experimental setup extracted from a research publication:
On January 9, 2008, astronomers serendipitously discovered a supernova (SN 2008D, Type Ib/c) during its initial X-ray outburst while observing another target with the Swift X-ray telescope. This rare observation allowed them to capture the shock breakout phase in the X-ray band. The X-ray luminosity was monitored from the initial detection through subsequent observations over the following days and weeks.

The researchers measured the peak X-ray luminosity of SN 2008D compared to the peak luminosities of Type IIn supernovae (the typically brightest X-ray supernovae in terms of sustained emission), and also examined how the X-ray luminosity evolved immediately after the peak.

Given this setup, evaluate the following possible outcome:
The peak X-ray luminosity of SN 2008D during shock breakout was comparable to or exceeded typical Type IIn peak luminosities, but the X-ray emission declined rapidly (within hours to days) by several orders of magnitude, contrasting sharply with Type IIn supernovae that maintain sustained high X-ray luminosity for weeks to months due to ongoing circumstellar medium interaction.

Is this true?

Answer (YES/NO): NO